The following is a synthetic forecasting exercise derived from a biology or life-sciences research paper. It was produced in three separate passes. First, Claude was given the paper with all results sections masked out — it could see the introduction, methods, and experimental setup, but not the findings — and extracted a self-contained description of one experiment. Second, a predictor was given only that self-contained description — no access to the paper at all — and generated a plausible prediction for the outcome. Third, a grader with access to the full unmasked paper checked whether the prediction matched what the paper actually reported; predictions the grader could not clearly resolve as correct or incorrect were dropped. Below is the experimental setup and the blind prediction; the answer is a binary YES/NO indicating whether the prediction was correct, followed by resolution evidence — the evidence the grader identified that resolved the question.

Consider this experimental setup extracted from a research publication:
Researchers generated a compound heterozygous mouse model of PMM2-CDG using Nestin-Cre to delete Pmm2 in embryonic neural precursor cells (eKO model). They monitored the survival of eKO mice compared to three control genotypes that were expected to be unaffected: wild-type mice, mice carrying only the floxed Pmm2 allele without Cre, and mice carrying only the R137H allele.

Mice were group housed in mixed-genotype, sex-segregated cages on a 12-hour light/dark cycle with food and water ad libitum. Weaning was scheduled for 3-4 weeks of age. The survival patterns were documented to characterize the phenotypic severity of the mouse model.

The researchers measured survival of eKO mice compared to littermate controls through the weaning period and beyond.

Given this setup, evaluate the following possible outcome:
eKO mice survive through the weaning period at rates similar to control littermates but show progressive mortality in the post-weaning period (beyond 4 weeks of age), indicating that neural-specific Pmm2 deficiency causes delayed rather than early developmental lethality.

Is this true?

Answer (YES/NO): NO